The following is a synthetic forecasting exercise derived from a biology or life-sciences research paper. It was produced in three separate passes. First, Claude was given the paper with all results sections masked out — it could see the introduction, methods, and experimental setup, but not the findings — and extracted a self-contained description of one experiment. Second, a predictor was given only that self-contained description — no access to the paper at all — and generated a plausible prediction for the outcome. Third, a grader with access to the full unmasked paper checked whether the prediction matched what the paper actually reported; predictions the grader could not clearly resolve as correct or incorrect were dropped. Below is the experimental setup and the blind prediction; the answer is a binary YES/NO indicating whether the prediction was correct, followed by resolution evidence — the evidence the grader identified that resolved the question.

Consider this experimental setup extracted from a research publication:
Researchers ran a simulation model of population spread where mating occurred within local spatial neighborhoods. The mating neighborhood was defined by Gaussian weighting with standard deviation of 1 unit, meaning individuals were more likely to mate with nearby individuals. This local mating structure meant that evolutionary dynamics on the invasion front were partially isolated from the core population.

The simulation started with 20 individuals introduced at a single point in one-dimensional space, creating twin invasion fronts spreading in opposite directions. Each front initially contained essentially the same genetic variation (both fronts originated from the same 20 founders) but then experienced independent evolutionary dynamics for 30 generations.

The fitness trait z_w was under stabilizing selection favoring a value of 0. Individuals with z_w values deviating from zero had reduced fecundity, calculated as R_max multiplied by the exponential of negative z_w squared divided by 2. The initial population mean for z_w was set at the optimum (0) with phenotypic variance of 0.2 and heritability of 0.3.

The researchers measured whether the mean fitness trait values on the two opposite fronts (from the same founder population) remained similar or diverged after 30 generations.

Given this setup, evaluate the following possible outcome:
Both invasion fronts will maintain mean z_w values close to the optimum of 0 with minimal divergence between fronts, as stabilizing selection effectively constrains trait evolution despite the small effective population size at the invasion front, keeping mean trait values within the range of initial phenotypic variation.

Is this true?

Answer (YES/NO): NO